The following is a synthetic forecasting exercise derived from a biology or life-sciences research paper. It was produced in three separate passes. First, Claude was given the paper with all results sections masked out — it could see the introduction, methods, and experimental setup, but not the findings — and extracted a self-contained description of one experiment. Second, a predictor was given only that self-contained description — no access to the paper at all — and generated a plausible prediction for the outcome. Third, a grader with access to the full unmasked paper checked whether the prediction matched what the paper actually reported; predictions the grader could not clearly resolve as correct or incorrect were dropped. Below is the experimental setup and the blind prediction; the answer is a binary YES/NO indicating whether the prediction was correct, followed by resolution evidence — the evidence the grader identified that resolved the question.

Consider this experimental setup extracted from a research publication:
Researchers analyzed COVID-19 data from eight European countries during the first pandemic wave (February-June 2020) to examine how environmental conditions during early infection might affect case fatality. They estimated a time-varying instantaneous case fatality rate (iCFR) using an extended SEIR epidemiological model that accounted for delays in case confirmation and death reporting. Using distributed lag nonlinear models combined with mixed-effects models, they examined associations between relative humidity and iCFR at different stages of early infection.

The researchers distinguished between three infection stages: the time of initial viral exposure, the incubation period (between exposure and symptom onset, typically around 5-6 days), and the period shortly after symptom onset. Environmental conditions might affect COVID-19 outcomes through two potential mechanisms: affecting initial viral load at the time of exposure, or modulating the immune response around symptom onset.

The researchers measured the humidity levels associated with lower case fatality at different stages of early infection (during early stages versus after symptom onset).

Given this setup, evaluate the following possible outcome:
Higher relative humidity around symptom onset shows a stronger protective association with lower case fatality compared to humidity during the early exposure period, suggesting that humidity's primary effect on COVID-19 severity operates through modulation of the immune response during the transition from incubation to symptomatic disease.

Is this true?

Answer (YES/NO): NO